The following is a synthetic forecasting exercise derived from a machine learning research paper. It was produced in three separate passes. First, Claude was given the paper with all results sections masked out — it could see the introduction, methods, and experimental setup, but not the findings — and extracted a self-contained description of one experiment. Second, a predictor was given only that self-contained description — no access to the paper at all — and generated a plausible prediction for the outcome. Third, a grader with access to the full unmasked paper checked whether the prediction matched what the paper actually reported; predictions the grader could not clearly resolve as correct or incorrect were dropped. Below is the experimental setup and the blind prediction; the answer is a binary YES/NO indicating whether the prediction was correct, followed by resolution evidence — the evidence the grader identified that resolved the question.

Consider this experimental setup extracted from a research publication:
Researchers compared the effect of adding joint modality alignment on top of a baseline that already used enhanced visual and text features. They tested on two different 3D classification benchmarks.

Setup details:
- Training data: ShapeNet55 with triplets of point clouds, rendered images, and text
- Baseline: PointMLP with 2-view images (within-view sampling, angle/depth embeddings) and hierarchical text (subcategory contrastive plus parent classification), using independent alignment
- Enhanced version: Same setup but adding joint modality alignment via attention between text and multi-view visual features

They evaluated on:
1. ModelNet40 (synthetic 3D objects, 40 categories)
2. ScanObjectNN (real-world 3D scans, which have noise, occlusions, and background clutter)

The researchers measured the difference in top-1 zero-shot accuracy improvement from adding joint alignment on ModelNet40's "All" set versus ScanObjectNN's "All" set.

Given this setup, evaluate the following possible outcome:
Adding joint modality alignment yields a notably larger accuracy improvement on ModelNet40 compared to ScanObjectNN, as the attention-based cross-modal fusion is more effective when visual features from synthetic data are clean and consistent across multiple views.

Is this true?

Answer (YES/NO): YES